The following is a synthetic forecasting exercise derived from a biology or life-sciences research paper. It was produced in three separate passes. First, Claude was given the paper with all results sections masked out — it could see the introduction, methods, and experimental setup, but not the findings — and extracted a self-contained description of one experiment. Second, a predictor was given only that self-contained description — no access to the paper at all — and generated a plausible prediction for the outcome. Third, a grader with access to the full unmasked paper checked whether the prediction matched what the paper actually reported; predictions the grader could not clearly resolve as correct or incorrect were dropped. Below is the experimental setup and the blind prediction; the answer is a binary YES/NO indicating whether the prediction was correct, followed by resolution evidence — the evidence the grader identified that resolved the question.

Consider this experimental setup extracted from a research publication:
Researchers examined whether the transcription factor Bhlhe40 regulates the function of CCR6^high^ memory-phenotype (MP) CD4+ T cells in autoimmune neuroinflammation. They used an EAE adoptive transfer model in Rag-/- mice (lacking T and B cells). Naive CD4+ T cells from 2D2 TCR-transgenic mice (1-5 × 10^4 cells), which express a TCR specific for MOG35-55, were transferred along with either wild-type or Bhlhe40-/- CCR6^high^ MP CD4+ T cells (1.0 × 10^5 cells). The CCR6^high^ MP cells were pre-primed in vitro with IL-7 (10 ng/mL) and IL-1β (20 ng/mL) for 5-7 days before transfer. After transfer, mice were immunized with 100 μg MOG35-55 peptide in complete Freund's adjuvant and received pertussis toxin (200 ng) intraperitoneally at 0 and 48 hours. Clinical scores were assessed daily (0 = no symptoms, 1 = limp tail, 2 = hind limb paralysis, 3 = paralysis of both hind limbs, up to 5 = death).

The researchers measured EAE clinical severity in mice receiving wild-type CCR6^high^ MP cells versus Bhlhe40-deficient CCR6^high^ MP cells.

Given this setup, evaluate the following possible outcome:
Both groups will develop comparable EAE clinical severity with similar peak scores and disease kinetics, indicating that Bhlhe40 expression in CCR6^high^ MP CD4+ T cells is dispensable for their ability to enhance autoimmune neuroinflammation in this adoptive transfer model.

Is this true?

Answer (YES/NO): NO